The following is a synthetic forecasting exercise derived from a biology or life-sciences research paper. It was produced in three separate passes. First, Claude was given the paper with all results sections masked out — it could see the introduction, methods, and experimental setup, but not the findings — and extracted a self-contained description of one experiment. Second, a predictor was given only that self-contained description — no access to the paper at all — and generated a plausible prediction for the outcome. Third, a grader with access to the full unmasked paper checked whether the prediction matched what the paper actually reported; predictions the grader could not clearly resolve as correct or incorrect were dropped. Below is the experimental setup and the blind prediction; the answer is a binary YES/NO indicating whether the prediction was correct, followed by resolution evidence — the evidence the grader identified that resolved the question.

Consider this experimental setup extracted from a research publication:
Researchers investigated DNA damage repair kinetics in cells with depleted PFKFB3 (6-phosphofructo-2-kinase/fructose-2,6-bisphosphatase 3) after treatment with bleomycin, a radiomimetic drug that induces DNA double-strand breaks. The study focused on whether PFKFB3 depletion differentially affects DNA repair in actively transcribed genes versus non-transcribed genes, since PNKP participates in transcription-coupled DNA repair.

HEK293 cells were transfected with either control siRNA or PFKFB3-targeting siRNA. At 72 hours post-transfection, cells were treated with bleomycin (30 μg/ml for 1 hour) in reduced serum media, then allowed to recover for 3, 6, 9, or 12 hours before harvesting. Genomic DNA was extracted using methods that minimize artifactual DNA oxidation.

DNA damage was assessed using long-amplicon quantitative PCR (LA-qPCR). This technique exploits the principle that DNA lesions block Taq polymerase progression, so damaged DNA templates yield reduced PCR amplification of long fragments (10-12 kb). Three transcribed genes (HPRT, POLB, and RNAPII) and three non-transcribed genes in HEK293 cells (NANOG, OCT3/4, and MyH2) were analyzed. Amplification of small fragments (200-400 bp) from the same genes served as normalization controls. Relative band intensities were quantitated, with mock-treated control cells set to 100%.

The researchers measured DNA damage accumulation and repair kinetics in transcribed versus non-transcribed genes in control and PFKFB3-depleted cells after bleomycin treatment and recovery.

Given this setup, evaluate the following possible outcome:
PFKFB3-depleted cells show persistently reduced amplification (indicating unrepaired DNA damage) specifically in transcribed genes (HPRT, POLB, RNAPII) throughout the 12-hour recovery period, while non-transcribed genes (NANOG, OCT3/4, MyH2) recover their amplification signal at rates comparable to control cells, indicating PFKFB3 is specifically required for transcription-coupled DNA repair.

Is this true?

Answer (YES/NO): YES